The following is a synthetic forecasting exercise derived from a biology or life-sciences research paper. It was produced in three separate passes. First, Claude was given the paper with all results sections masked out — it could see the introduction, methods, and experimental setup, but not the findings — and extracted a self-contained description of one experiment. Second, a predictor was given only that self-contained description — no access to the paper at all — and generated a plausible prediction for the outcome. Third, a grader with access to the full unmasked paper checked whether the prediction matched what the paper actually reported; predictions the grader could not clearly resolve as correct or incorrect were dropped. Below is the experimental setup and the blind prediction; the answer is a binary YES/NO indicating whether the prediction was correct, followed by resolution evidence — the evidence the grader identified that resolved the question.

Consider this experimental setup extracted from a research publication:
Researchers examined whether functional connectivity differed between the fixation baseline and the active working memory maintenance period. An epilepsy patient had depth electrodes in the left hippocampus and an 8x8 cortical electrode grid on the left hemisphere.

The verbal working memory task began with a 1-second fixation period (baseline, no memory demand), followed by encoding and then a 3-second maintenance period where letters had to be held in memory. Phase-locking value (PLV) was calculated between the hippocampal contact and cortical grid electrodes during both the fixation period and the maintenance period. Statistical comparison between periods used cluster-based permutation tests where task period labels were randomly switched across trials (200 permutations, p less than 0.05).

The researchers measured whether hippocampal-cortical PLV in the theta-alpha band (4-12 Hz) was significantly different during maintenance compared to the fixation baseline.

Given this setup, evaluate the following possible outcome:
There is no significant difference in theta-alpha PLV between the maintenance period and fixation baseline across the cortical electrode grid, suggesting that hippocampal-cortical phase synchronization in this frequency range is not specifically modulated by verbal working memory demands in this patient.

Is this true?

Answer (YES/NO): NO